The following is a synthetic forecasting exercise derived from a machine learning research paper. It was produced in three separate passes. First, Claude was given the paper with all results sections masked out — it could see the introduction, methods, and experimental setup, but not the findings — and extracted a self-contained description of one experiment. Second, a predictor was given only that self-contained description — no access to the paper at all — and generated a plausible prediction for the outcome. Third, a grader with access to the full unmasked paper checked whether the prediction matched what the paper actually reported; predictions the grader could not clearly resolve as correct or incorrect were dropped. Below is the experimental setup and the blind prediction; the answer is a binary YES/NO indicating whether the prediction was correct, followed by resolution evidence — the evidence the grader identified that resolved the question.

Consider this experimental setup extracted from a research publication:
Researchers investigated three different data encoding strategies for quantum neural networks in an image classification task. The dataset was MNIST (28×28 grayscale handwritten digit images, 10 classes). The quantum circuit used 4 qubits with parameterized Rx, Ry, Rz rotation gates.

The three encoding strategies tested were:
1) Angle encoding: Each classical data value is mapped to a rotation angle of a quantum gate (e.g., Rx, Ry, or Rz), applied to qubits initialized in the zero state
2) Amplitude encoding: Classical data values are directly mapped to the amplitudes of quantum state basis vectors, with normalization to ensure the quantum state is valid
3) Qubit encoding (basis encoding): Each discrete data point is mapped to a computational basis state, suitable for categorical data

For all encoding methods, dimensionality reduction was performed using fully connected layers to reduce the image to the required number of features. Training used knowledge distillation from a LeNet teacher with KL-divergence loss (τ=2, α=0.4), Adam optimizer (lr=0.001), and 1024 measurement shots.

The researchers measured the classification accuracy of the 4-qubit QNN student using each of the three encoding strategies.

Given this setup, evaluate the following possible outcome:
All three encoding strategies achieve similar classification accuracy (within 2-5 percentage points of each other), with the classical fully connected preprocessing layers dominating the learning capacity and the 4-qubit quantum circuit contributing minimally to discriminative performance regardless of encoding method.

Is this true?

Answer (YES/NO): NO